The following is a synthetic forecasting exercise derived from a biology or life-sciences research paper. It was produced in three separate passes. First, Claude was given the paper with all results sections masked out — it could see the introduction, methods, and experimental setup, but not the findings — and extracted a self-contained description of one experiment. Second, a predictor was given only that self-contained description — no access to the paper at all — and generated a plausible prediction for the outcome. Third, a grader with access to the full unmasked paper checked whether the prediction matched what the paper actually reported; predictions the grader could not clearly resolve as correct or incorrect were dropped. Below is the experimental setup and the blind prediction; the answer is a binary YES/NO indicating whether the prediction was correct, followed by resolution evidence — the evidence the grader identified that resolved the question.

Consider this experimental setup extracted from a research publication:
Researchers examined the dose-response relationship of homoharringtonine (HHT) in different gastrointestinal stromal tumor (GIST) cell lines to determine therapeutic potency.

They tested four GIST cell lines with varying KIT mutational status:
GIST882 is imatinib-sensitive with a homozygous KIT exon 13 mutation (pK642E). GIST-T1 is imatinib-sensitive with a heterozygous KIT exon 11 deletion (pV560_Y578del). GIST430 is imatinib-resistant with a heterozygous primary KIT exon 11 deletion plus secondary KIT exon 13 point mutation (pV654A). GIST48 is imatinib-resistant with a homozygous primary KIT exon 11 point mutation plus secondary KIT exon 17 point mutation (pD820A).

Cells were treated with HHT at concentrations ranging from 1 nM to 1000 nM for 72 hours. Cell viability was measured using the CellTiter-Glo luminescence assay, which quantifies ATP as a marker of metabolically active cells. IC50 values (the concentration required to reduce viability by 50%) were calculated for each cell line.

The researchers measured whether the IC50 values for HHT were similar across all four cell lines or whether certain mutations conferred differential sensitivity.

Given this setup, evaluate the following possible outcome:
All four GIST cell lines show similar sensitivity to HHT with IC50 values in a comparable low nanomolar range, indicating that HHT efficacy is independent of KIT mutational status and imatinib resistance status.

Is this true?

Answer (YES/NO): NO